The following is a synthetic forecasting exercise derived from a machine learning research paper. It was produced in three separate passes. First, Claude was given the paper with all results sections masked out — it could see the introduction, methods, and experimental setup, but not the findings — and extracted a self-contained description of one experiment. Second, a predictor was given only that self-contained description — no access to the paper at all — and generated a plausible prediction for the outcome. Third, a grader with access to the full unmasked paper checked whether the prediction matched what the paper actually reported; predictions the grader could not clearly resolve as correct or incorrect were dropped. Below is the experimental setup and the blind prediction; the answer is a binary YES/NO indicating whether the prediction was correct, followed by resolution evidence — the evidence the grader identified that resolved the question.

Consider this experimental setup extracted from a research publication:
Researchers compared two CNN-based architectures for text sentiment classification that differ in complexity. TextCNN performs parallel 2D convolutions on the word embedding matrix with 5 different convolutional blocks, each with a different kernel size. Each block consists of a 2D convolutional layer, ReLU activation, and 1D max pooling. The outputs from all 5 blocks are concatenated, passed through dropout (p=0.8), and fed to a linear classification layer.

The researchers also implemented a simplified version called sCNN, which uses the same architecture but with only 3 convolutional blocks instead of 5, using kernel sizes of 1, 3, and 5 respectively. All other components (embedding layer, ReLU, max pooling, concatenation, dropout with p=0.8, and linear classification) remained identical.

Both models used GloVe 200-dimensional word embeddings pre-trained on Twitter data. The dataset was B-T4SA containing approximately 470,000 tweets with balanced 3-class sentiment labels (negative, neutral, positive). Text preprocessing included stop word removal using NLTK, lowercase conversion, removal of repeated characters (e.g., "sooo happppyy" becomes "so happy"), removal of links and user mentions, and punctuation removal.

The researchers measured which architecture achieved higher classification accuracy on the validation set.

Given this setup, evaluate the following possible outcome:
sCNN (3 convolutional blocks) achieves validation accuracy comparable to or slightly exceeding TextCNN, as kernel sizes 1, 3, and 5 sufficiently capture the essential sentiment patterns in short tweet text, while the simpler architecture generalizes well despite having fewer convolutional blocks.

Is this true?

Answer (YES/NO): NO